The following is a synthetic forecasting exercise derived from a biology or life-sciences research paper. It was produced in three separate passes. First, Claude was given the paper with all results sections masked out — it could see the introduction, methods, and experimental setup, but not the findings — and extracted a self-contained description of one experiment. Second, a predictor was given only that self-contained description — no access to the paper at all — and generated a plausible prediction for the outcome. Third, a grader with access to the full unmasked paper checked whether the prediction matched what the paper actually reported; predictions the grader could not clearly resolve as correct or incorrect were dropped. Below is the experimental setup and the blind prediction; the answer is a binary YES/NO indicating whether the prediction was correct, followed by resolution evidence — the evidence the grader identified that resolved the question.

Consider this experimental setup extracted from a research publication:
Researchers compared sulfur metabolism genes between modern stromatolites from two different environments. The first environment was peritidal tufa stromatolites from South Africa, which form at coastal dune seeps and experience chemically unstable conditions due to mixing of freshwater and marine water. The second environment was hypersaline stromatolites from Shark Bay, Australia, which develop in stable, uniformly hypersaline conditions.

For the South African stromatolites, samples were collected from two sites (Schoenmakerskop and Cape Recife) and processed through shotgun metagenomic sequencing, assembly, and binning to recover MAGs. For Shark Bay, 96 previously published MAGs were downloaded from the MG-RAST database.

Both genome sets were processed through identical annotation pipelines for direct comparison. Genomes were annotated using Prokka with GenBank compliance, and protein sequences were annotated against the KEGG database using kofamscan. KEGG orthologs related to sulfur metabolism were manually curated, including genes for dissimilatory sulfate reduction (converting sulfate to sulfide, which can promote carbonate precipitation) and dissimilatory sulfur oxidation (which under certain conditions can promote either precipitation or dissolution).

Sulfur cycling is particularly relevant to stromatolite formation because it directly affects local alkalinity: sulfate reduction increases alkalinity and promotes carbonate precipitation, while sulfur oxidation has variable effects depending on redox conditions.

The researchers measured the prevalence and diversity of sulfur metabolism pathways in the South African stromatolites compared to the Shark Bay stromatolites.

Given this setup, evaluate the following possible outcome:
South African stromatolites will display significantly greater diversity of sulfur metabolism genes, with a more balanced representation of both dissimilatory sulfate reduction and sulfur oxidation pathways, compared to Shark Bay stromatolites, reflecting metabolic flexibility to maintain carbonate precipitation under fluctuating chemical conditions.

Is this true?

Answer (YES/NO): NO